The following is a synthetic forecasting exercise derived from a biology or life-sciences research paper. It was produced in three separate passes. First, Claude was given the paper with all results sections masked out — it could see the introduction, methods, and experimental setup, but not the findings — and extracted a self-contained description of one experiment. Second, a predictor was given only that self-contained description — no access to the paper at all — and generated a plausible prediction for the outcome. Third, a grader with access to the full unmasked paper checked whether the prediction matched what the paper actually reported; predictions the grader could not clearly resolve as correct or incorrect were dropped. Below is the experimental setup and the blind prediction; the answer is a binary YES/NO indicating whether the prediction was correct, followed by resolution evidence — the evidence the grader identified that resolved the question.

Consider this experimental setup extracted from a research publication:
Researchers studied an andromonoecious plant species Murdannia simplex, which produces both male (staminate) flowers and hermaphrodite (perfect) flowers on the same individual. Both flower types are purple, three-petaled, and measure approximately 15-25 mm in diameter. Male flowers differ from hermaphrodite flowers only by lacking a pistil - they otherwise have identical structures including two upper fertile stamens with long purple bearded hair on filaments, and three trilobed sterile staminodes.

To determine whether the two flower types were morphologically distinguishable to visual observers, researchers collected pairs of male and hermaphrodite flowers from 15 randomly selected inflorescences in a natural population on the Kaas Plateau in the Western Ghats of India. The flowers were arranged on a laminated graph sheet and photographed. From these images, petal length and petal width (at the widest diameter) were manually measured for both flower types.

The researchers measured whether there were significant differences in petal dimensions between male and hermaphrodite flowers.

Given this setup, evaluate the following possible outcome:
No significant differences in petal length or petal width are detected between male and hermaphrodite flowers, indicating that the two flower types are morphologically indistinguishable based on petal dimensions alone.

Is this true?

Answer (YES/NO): YES